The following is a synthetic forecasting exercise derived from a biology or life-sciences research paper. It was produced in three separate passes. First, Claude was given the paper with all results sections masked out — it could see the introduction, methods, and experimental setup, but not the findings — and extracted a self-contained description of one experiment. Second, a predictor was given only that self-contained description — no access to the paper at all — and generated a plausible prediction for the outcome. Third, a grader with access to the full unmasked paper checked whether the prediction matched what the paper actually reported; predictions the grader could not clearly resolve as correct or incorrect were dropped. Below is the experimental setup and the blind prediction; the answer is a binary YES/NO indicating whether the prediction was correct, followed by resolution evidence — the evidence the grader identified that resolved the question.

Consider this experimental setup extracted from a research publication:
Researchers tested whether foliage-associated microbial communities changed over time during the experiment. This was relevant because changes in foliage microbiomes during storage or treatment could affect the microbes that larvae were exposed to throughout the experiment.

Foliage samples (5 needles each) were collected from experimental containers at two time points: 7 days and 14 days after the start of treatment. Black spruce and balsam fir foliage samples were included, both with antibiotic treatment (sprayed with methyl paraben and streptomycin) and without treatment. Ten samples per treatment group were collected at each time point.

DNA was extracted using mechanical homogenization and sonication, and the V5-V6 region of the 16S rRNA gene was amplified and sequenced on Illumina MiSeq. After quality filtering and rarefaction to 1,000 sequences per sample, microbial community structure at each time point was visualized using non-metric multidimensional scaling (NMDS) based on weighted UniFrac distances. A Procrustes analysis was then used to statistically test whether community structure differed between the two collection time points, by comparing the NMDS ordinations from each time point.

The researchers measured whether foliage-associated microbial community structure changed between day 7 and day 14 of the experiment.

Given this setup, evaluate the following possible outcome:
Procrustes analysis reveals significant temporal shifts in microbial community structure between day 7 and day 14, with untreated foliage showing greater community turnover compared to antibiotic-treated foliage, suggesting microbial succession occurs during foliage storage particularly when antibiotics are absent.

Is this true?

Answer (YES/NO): NO